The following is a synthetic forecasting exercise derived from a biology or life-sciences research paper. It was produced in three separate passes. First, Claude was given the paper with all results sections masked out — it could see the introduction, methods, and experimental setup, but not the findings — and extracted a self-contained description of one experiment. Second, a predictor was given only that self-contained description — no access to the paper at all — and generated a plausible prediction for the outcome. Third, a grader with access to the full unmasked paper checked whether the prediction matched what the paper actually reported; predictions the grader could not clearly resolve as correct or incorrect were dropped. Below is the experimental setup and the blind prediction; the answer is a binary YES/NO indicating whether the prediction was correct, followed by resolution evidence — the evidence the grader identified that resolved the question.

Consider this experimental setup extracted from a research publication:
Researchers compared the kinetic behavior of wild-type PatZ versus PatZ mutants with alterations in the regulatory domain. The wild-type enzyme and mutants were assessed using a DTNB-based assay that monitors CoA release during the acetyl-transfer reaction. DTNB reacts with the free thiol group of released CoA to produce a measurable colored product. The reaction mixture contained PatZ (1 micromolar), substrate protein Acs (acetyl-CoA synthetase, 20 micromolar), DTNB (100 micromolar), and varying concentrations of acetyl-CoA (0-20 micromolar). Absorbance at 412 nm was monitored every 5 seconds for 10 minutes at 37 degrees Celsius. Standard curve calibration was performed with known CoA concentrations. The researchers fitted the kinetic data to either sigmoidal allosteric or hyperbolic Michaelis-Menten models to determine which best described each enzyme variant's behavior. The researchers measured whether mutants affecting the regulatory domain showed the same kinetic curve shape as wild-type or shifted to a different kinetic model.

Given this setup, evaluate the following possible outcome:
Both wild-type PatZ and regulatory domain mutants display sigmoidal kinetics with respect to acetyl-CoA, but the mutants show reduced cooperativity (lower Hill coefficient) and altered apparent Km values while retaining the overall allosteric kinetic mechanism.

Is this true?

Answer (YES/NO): NO